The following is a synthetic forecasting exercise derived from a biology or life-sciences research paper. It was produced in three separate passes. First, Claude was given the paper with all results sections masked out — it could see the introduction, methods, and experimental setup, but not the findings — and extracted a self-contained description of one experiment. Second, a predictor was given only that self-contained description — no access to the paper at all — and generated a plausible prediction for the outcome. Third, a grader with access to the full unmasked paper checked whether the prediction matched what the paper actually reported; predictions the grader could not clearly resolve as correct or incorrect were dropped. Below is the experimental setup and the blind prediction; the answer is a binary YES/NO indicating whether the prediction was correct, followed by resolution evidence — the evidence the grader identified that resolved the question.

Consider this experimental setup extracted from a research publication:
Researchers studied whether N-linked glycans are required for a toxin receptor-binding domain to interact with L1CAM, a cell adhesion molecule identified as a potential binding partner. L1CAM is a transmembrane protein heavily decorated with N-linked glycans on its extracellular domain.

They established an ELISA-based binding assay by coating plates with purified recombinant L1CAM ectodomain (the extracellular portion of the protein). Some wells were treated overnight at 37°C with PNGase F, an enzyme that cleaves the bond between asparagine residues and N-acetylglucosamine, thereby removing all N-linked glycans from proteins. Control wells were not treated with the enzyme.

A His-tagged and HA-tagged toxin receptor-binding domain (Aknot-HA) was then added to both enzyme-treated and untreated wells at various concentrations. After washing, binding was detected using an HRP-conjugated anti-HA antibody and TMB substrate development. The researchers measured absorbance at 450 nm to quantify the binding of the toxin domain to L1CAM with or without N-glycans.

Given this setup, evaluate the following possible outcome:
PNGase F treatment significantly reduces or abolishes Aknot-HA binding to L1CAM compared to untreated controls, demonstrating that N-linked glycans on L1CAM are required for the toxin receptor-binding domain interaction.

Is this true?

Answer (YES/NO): YES